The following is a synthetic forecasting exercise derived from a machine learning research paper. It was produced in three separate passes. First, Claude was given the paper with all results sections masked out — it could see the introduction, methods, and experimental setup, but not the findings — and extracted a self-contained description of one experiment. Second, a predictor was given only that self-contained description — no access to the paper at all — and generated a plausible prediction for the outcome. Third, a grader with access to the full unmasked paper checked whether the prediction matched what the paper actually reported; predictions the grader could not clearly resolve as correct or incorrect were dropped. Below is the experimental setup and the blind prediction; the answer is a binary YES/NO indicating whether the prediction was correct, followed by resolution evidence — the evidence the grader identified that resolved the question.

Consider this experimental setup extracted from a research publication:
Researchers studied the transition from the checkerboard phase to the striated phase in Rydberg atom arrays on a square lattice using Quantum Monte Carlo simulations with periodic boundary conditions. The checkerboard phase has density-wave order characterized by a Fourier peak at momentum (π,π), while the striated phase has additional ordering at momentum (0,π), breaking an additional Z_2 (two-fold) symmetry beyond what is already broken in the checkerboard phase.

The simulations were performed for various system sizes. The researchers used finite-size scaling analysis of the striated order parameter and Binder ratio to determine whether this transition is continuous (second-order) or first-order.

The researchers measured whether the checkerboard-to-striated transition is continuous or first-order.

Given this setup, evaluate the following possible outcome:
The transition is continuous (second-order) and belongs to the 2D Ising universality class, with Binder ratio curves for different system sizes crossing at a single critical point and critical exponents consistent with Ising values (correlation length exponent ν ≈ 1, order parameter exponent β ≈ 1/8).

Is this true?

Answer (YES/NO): NO